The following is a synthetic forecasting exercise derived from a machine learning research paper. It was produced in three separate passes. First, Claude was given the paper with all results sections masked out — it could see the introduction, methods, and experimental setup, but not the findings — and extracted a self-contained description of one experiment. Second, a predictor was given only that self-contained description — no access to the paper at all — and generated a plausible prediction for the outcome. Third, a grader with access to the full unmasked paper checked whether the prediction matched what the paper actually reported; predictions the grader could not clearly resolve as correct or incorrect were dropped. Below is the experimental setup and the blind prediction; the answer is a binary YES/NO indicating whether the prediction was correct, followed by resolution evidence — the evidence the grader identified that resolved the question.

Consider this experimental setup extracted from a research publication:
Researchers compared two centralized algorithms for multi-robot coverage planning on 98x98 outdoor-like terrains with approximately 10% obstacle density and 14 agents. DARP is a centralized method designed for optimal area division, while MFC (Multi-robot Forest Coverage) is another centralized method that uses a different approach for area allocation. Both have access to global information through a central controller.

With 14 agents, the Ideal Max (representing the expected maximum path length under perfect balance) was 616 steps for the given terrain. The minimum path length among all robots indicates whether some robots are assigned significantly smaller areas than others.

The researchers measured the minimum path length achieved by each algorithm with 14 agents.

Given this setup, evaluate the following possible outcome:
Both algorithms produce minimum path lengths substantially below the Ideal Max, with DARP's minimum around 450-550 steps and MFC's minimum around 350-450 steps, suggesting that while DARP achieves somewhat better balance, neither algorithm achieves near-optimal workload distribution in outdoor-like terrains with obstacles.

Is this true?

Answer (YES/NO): NO